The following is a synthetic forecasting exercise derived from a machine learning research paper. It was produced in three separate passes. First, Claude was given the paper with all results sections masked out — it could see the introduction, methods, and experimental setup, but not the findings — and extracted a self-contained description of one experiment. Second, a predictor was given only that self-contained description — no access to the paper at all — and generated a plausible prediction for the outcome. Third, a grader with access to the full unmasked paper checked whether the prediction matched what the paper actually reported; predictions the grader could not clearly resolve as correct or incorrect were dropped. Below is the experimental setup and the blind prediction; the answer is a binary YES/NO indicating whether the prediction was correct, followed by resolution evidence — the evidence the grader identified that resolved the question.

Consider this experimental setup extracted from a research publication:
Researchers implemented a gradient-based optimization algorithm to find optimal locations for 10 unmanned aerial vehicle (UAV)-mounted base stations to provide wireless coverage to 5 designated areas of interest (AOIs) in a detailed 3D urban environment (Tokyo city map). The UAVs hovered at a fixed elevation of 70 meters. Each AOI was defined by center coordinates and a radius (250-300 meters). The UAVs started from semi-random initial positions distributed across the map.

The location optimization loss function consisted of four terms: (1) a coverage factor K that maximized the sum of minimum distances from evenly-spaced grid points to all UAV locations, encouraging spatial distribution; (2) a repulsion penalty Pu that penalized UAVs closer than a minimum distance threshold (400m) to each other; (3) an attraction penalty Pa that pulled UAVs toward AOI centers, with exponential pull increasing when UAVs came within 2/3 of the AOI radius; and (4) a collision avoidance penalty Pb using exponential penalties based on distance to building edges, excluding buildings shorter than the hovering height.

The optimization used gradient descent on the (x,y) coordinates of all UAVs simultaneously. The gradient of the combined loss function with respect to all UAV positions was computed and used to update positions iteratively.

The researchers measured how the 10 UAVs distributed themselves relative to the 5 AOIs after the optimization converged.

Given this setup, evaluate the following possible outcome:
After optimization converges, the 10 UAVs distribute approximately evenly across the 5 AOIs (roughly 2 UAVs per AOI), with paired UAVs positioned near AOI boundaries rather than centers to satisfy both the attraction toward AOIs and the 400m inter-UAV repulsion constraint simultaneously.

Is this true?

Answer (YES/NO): NO